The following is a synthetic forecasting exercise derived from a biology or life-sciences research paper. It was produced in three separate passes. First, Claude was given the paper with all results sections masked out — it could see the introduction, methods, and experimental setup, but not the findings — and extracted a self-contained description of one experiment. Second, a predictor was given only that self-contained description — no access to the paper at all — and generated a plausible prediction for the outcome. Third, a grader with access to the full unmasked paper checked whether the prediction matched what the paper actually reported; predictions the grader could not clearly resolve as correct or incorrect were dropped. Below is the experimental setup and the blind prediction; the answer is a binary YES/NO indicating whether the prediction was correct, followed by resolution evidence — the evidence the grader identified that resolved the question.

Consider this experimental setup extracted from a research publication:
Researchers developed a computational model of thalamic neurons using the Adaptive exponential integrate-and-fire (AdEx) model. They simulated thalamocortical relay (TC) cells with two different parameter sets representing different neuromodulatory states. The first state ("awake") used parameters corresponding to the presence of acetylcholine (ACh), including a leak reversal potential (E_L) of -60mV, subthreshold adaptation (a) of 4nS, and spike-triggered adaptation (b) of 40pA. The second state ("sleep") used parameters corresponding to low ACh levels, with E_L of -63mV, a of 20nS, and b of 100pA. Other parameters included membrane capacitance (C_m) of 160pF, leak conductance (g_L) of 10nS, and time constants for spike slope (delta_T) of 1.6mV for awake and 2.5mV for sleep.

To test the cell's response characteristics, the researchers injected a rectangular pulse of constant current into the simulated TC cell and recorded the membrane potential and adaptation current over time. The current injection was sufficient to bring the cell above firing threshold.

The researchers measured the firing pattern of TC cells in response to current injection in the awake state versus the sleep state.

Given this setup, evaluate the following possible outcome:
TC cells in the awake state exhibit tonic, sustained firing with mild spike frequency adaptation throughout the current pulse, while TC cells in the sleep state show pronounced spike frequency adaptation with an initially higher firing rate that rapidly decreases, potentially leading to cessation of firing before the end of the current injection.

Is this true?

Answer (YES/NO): NO